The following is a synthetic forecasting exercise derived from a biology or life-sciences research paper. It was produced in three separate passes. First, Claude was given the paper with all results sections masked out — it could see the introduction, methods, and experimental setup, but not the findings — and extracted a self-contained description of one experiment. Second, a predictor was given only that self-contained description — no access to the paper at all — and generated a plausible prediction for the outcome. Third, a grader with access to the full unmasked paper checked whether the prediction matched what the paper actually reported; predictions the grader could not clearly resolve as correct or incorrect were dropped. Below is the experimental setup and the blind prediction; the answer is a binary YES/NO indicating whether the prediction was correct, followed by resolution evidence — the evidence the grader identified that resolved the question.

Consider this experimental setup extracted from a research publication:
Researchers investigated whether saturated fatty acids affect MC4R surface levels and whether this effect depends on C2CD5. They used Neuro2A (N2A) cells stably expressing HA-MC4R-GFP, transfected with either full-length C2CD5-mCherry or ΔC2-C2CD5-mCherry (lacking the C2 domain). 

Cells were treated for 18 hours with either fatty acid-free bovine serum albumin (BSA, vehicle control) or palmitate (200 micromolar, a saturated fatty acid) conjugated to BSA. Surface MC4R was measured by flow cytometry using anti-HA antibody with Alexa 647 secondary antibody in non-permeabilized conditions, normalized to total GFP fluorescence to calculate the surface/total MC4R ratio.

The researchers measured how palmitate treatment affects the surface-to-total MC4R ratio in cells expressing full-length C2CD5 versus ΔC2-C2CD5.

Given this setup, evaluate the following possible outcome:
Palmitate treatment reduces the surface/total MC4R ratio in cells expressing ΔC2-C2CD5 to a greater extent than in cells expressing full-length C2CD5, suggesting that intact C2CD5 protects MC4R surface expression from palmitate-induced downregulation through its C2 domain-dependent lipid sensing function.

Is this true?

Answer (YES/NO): NO